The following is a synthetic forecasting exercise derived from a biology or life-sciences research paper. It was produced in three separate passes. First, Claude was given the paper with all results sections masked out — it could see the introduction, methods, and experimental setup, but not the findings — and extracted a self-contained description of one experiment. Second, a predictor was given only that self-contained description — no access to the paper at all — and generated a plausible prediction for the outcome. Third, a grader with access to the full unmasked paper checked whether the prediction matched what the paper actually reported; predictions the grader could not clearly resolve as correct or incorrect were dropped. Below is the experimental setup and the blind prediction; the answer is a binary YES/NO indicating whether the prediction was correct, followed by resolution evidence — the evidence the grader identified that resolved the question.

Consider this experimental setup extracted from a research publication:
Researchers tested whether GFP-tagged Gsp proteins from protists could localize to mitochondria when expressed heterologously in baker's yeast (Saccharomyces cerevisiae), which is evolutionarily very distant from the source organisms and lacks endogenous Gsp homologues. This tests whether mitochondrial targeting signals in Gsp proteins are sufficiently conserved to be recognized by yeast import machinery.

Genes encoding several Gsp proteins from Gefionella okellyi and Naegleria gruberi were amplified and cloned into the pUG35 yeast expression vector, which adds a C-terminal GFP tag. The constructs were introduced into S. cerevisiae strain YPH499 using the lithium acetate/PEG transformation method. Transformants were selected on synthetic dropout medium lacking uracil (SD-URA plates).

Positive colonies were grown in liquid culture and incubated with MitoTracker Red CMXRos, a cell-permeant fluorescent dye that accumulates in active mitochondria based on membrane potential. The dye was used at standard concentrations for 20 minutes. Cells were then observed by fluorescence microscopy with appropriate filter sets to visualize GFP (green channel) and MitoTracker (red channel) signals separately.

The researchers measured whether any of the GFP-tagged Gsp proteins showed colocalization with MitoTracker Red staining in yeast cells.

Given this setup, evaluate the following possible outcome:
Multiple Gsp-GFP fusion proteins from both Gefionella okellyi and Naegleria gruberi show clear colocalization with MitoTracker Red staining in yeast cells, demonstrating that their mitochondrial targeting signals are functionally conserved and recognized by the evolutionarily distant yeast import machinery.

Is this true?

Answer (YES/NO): YES